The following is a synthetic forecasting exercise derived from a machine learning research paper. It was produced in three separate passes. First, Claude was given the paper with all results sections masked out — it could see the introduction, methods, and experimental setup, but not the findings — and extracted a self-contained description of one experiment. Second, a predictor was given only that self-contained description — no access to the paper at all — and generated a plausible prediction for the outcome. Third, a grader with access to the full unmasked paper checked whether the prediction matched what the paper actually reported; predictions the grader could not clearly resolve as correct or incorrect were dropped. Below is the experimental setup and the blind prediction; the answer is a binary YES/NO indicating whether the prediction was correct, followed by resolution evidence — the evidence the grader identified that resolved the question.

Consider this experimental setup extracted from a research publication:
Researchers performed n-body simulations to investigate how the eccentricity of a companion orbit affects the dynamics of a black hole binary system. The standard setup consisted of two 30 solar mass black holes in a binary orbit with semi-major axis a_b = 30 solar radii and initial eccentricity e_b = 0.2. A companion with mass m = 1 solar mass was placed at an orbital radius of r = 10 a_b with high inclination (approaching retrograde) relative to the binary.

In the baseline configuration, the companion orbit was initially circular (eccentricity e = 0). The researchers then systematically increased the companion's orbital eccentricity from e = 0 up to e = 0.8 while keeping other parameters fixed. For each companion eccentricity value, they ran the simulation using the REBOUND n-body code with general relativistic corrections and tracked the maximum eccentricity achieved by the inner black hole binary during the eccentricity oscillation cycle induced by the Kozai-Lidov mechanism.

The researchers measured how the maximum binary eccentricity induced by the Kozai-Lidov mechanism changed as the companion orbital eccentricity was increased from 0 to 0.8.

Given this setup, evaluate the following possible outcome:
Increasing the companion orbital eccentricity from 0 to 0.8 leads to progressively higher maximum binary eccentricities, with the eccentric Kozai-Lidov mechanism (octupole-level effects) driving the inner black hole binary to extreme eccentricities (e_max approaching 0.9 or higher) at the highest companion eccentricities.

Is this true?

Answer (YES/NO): NO